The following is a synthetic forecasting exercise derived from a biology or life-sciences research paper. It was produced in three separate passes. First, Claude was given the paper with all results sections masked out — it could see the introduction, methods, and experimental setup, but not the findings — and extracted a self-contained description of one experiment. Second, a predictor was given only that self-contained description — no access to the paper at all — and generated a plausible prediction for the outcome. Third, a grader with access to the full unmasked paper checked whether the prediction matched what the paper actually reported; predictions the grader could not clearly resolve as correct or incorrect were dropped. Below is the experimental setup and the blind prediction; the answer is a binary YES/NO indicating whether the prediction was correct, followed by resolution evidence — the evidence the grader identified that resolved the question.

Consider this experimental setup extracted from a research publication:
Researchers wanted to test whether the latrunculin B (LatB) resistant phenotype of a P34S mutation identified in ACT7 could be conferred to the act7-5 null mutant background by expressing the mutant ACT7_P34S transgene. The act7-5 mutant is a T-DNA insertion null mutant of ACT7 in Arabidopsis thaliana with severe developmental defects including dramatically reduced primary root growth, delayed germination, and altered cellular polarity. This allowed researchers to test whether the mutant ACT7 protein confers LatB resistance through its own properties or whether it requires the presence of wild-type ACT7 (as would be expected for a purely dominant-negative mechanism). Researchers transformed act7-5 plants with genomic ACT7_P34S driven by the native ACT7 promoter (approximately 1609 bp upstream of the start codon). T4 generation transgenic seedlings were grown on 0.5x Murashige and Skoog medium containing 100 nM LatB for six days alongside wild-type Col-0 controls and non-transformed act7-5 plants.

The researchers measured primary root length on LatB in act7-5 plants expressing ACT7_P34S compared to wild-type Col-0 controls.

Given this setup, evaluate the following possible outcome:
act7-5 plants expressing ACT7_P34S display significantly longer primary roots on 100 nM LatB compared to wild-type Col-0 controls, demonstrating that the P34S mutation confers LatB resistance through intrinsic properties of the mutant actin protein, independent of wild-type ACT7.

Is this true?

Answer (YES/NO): YES